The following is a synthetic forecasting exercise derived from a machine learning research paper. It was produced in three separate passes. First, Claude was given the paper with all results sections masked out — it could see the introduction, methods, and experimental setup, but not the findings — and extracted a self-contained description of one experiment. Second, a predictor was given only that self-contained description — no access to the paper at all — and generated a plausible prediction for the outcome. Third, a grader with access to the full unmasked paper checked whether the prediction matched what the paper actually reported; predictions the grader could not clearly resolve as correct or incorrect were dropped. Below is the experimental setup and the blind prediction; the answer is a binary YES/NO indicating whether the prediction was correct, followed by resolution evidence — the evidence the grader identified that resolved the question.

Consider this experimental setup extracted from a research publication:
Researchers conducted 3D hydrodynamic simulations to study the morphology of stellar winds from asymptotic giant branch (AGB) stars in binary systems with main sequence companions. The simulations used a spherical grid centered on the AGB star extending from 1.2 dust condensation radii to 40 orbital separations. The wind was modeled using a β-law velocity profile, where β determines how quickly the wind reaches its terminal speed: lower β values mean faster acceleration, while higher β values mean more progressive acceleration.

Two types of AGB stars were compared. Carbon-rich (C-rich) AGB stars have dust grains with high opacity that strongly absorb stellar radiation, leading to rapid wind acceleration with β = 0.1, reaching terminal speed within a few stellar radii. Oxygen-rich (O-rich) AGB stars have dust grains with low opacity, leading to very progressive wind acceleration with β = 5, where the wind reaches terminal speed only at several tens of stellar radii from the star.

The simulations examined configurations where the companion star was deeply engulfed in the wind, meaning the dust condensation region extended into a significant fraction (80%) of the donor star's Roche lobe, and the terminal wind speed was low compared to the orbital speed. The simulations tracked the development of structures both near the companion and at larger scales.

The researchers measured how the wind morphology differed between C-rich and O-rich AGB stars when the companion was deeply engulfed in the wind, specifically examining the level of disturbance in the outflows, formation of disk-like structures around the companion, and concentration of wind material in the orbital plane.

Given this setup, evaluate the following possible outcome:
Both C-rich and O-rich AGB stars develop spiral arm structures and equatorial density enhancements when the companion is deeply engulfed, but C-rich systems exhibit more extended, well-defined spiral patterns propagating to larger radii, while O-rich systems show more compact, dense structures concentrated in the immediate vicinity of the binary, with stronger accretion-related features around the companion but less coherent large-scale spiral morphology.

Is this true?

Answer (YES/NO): NO